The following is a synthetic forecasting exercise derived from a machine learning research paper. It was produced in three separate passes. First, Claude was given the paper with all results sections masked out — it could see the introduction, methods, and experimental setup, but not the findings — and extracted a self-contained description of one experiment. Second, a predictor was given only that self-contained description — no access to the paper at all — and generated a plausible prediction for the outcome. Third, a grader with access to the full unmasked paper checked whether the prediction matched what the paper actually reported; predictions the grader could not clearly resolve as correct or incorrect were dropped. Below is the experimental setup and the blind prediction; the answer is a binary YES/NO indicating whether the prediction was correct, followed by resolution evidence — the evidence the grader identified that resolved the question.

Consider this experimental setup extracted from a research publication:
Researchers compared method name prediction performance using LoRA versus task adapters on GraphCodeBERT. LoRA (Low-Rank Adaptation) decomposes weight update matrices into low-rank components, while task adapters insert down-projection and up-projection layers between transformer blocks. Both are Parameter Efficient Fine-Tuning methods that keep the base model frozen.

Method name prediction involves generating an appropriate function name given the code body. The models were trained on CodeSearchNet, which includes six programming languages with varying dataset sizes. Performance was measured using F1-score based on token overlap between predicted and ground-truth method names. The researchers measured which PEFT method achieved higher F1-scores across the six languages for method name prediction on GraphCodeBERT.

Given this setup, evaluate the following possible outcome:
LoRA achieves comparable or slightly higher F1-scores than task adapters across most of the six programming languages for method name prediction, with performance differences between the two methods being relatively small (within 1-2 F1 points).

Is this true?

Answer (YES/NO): NO